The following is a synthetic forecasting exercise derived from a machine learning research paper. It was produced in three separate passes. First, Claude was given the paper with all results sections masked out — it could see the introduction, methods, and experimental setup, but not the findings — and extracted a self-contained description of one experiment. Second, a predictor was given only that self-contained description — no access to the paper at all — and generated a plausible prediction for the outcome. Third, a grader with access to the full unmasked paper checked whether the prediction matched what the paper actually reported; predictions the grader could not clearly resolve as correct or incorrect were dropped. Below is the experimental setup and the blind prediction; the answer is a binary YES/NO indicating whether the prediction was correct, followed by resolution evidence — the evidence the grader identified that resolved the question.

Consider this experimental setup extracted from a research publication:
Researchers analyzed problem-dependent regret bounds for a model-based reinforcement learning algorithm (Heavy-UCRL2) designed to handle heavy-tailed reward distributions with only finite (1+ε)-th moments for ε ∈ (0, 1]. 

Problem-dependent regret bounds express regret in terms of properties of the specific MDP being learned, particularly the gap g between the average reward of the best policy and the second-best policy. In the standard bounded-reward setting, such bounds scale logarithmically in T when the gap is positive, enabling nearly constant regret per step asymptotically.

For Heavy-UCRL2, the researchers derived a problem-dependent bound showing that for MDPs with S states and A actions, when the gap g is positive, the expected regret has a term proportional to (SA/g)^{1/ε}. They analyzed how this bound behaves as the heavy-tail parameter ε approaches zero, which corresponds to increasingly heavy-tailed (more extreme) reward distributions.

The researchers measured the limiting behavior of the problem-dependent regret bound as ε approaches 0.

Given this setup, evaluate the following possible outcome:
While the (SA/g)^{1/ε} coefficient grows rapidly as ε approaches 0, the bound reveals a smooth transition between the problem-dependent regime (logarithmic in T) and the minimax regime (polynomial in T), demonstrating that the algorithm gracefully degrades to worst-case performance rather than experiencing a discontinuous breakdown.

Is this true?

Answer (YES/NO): NO